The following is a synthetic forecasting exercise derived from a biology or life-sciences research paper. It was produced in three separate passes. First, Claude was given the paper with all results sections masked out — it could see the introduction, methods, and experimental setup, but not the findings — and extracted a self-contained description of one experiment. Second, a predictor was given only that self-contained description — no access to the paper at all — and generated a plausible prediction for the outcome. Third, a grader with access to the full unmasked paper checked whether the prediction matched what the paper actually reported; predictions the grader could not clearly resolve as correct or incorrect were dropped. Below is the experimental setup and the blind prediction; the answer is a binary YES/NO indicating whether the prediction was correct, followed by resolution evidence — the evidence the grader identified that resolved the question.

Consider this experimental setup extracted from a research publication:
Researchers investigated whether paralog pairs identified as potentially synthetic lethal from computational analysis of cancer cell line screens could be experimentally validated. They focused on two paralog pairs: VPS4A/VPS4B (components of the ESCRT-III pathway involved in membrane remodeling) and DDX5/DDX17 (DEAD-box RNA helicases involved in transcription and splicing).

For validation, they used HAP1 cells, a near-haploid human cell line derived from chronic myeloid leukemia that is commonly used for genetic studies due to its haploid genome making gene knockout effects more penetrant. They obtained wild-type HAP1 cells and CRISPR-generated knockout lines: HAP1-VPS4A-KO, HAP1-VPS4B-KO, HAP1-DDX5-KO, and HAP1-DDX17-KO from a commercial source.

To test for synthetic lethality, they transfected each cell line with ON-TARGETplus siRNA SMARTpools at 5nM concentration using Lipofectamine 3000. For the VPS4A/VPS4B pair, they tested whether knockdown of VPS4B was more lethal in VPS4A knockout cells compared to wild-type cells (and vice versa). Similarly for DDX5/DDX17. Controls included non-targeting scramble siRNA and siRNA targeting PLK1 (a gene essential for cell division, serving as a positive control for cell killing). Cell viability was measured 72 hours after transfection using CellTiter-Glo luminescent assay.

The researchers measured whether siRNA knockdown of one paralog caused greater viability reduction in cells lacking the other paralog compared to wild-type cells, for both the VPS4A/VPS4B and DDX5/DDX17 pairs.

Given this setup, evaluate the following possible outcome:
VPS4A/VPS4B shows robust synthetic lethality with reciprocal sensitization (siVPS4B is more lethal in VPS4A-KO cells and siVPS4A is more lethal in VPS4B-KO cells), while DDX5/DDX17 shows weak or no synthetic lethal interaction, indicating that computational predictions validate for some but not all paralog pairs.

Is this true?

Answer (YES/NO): NO